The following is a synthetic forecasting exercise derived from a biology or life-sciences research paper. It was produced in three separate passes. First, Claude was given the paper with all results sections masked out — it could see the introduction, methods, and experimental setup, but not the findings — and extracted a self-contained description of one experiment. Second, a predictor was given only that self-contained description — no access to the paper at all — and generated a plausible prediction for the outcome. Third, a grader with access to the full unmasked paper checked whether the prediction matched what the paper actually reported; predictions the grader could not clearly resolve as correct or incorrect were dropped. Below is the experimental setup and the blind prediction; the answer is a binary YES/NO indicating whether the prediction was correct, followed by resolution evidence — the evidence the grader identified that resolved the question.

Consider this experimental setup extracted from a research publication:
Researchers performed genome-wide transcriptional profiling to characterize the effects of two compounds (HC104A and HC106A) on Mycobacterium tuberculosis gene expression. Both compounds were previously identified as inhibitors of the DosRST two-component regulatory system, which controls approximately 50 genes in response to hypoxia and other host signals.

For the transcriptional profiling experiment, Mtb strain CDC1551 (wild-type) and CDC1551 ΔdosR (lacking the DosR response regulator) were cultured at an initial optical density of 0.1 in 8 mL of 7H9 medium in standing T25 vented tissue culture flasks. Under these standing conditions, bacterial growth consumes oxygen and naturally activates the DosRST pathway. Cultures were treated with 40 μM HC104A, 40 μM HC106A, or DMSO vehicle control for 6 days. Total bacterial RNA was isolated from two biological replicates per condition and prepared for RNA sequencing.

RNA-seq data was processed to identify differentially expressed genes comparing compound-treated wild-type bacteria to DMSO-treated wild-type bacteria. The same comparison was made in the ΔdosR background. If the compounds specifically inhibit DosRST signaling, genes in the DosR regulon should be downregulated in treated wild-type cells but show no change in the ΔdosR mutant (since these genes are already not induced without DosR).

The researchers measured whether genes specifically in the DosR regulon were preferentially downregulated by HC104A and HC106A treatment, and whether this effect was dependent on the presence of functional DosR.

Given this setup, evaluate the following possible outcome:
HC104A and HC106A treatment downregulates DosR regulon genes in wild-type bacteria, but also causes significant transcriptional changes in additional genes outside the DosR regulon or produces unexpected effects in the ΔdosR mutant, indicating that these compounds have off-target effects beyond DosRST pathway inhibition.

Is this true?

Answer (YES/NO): YES